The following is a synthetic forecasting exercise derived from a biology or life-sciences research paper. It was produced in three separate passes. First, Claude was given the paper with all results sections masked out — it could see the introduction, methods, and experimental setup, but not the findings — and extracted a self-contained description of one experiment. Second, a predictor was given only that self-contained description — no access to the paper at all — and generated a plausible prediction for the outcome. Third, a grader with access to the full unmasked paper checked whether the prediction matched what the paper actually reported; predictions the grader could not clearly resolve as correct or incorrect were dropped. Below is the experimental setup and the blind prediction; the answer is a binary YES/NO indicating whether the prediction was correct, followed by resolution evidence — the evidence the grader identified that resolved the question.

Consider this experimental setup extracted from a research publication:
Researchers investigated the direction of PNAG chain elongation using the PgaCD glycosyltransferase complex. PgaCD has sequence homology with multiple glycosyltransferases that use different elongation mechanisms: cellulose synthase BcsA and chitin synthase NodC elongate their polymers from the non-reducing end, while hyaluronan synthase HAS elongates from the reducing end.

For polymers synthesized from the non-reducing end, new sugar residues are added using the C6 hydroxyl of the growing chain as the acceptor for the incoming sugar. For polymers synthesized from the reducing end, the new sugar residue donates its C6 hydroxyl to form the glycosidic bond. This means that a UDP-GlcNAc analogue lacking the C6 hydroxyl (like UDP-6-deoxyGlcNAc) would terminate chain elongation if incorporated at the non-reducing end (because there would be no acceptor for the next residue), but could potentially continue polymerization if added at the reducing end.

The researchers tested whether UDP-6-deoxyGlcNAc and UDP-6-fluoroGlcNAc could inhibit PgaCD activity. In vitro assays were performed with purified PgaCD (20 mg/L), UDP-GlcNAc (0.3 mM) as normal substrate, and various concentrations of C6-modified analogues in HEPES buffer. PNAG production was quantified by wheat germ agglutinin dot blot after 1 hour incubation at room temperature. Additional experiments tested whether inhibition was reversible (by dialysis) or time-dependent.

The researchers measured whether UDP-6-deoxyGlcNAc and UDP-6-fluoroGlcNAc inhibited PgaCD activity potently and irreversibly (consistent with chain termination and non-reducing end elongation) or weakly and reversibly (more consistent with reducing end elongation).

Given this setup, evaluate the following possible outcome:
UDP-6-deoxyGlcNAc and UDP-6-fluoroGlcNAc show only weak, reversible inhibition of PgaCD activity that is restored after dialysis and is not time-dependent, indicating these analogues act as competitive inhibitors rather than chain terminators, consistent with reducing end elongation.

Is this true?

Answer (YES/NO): NO